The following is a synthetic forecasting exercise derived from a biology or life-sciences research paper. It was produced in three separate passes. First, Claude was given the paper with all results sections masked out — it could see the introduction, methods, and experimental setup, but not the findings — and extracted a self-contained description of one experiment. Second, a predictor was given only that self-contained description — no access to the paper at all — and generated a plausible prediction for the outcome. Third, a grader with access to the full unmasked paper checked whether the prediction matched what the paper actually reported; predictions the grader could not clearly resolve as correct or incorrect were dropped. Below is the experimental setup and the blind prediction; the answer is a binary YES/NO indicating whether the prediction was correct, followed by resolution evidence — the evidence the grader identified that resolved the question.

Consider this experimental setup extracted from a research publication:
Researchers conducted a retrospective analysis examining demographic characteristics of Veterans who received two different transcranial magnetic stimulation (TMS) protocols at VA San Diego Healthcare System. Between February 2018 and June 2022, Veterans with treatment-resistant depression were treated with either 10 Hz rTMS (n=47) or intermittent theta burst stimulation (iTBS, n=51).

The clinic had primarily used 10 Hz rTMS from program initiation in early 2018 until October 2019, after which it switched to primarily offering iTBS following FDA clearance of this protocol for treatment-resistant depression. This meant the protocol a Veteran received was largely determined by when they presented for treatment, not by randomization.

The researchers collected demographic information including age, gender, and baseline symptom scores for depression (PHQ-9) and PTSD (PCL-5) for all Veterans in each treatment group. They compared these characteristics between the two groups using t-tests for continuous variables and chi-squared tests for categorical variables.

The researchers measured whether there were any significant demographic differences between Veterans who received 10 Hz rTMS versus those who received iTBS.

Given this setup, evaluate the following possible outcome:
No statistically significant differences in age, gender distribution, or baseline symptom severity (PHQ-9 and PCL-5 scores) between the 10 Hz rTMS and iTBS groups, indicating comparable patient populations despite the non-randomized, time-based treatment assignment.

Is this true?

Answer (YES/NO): NO